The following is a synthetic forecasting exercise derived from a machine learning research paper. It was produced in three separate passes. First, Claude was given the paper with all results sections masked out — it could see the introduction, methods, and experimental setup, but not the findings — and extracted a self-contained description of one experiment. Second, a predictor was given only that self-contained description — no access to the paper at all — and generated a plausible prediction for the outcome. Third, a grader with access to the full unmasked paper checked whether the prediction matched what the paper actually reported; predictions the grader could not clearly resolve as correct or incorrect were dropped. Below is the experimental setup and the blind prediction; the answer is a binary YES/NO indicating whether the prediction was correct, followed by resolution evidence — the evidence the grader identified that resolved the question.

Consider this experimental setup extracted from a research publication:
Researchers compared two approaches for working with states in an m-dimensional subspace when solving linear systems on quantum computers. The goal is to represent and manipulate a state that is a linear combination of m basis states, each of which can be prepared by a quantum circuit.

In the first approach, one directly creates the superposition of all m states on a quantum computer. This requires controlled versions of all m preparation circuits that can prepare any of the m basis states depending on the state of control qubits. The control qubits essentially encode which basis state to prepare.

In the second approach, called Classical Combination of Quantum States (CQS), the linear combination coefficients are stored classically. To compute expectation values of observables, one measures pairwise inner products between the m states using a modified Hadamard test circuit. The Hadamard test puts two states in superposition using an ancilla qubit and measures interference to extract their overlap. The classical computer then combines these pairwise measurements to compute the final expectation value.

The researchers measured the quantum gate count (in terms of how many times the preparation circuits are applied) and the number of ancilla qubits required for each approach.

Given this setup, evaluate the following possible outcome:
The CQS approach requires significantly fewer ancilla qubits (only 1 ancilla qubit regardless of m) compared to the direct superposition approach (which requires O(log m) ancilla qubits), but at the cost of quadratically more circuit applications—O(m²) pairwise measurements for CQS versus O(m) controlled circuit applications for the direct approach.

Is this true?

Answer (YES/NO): YES